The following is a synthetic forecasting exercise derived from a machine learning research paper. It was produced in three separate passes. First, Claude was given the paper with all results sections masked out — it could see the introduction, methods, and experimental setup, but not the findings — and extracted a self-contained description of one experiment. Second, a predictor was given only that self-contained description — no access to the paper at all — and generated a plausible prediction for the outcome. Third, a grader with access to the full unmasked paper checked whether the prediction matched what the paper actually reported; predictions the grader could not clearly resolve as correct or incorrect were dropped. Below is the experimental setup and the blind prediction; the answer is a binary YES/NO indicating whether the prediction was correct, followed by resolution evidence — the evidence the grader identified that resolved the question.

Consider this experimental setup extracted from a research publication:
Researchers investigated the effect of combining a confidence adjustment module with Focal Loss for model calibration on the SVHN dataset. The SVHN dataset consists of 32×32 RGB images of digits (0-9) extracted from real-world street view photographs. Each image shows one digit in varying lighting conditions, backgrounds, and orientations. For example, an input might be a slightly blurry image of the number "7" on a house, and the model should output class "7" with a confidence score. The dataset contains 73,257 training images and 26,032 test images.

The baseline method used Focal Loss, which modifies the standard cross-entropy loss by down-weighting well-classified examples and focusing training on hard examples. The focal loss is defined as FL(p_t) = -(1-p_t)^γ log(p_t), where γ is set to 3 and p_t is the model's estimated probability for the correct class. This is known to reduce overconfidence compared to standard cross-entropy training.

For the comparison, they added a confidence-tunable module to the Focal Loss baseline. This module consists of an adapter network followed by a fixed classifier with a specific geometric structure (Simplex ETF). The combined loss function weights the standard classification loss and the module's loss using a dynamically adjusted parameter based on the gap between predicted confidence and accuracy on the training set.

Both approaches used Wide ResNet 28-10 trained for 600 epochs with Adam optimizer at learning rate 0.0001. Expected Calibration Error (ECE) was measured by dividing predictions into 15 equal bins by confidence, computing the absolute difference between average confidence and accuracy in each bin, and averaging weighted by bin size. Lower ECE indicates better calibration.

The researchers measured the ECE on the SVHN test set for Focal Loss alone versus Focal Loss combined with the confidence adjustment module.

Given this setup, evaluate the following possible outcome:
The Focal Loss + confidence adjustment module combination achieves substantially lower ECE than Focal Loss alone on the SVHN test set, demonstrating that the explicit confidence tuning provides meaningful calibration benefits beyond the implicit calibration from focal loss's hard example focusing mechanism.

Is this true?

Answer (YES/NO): NO